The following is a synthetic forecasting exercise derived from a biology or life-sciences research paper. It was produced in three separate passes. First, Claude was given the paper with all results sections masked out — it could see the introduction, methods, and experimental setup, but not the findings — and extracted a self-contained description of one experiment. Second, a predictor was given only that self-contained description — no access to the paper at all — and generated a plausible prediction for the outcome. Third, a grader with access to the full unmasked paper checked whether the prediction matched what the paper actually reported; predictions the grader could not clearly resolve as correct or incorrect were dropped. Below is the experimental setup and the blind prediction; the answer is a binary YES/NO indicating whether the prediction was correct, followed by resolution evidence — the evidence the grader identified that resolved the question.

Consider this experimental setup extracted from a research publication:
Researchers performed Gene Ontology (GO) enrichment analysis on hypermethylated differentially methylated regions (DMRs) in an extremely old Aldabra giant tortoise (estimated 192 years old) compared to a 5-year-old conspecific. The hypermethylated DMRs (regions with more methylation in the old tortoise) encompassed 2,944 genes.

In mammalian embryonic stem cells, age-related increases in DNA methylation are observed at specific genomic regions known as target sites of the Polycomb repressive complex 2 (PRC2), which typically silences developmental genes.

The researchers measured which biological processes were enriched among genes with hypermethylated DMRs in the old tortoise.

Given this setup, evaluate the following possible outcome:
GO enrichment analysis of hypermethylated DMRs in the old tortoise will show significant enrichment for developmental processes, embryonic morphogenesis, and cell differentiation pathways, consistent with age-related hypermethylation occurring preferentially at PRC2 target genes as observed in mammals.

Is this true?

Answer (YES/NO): YES